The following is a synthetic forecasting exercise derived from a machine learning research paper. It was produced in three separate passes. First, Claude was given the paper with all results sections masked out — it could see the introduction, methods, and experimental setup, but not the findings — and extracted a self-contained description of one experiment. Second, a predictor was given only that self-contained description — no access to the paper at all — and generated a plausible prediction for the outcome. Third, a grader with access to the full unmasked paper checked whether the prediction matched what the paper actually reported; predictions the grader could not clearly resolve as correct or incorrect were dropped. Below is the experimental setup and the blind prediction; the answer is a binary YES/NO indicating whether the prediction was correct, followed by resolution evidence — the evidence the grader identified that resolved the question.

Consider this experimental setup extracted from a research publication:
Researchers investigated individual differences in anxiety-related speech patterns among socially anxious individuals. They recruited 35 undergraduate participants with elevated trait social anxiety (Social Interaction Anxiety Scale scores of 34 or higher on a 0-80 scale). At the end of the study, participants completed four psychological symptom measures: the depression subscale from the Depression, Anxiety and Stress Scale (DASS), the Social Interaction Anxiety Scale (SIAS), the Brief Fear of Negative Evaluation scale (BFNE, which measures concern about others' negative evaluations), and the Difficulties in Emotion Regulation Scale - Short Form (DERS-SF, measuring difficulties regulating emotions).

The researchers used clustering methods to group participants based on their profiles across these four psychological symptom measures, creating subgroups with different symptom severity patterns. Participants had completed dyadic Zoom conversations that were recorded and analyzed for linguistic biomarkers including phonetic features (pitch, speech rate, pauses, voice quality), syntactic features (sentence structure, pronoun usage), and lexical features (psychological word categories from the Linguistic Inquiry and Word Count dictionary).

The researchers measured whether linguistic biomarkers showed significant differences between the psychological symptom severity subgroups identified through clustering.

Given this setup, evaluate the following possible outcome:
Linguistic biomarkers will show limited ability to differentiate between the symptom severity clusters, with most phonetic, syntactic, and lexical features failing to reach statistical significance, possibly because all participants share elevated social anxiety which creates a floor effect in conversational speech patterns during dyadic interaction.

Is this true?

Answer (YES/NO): NO